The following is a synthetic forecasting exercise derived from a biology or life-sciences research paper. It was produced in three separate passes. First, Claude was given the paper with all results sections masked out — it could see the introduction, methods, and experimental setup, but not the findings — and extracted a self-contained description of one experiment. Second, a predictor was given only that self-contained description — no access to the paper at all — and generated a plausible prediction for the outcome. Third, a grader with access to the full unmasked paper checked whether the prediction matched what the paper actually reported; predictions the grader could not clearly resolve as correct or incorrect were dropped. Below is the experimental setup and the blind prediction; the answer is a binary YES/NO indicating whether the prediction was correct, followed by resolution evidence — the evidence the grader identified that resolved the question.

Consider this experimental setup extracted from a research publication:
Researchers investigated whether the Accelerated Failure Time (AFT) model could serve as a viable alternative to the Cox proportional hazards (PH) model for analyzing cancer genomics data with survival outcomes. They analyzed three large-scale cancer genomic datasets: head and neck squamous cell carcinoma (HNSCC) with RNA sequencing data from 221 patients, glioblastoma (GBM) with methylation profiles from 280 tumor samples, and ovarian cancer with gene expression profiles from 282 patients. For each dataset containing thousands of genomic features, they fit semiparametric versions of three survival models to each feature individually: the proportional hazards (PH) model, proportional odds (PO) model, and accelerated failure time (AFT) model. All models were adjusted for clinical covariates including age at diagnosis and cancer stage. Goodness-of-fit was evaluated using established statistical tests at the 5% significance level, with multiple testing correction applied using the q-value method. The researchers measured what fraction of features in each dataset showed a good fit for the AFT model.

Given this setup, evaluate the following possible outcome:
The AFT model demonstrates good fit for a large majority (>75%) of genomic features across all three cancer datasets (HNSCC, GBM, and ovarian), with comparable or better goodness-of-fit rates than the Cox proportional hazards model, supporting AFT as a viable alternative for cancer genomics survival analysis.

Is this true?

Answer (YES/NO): YES